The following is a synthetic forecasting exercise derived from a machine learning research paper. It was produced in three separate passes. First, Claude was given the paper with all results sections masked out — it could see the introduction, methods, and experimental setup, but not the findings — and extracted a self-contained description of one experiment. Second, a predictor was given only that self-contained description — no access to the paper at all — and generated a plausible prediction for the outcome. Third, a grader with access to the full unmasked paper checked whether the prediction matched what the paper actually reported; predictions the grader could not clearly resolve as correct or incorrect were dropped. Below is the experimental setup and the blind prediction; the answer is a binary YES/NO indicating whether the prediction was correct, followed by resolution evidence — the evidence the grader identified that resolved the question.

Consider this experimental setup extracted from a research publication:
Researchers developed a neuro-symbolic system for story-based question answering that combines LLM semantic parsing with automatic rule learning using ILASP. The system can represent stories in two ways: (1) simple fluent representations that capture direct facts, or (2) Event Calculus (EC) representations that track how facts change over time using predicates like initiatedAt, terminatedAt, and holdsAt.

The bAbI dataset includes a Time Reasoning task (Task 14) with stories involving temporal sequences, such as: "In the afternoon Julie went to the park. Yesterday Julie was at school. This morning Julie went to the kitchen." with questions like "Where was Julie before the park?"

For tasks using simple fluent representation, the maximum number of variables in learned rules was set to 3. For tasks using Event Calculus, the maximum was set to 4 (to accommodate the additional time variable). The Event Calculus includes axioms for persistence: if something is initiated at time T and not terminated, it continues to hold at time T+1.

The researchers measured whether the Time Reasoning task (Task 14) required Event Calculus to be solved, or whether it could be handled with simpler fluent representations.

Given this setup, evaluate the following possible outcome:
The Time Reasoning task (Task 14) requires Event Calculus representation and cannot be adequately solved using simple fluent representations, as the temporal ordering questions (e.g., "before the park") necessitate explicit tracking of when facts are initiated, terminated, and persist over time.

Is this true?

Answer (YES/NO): NO